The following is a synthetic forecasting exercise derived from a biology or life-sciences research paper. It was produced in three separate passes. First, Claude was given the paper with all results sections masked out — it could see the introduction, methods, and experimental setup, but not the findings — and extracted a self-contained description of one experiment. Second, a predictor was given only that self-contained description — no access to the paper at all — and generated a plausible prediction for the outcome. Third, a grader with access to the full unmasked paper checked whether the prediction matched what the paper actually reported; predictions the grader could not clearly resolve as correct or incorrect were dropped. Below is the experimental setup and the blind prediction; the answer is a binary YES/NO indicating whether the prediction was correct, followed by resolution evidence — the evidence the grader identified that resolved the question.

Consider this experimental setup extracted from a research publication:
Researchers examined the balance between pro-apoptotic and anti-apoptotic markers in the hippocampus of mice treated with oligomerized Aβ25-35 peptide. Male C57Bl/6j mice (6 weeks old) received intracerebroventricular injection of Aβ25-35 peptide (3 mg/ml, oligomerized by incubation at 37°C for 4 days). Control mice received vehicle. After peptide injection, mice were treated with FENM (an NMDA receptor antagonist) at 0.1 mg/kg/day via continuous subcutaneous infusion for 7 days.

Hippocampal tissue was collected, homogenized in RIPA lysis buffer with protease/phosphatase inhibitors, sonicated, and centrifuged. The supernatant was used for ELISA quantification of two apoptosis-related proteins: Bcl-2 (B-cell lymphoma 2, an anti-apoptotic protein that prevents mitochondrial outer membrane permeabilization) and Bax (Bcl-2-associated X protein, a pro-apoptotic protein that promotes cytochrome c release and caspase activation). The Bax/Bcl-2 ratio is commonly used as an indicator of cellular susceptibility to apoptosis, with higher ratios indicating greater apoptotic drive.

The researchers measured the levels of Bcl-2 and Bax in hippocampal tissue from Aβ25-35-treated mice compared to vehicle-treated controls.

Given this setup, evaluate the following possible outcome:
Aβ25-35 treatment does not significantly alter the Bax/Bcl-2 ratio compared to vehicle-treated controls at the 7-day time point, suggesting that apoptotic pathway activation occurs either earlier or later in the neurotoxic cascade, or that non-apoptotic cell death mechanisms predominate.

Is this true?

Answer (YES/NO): NO